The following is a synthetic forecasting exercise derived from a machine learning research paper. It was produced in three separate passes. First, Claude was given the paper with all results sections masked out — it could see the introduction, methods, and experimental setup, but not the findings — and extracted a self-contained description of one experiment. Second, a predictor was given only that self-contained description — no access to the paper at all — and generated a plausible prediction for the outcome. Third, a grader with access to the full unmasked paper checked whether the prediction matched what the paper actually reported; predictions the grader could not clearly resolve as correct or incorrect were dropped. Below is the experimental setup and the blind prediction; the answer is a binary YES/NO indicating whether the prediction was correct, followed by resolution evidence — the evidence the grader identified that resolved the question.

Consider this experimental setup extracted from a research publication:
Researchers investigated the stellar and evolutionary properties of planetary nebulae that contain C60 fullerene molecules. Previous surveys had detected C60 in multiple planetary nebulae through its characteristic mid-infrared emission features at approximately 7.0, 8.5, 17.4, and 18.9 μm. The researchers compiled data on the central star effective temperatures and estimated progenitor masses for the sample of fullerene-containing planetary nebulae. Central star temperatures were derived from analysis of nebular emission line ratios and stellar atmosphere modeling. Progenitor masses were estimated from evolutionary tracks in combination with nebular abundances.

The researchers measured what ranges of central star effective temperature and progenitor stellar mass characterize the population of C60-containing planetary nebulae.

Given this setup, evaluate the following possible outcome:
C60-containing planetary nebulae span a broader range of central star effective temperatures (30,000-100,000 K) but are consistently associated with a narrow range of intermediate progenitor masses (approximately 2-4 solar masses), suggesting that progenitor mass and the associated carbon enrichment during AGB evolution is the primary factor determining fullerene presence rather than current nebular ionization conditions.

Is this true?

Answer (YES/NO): NO